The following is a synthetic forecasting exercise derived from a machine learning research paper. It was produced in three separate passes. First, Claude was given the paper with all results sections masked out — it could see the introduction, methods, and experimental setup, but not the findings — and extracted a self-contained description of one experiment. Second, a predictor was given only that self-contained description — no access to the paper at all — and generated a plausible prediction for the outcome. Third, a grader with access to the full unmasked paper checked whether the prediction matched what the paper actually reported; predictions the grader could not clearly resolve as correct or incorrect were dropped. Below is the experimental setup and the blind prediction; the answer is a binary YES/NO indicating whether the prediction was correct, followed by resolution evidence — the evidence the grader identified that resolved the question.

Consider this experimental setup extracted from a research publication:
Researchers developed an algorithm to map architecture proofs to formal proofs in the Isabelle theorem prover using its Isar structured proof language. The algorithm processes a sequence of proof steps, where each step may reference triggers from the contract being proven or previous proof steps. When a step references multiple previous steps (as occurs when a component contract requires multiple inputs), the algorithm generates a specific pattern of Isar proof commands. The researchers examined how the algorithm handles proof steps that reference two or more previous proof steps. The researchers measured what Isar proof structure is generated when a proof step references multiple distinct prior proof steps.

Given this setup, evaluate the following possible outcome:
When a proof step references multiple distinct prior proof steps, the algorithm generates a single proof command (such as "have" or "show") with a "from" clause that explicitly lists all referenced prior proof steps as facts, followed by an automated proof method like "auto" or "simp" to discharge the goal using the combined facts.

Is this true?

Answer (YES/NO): NO